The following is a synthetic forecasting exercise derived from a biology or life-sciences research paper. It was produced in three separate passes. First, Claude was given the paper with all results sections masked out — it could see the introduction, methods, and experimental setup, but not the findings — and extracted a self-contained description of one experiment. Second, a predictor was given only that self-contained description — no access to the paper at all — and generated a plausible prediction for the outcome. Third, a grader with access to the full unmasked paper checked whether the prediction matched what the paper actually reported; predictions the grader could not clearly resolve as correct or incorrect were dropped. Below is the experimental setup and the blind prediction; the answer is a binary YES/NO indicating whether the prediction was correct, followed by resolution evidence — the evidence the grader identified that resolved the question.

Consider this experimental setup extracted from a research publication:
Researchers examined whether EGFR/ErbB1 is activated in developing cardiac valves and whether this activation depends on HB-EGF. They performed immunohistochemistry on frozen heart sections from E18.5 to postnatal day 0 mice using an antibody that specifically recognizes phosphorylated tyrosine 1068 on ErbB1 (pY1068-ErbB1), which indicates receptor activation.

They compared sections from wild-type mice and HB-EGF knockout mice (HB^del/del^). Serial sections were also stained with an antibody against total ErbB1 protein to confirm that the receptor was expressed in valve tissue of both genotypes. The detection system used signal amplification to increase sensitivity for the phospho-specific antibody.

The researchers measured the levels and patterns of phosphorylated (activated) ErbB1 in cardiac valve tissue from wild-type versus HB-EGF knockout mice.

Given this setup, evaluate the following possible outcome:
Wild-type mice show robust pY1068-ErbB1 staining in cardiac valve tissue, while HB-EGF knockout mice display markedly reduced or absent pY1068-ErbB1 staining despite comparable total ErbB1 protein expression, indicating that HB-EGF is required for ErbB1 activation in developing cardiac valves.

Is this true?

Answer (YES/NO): NO